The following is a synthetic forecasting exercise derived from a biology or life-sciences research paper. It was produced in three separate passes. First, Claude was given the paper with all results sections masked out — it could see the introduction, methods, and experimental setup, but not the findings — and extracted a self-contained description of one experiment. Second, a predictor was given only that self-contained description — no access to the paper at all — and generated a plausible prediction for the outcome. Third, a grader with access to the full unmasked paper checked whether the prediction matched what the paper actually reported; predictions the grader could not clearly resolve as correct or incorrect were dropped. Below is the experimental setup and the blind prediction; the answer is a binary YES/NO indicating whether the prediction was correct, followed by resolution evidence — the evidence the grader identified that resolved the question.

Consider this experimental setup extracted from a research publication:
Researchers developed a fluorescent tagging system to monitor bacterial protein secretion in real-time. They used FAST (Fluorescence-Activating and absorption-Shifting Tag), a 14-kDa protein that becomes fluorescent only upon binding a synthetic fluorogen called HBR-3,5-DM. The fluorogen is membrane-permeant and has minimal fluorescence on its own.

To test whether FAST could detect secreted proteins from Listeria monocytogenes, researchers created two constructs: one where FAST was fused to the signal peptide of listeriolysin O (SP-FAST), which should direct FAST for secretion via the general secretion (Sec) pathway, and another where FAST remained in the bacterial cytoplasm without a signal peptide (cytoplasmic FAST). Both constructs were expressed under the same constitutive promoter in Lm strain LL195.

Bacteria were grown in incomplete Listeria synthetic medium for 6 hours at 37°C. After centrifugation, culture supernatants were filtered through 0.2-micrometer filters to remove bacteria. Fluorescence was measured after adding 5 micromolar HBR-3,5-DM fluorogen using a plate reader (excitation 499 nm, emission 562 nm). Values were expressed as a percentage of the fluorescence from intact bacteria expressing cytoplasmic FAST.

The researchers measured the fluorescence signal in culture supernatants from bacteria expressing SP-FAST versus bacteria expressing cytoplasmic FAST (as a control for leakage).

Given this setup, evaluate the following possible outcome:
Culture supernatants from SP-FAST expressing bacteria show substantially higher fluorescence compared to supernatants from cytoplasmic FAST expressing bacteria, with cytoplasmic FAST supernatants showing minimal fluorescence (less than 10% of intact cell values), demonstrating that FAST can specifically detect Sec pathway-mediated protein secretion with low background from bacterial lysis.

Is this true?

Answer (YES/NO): YES